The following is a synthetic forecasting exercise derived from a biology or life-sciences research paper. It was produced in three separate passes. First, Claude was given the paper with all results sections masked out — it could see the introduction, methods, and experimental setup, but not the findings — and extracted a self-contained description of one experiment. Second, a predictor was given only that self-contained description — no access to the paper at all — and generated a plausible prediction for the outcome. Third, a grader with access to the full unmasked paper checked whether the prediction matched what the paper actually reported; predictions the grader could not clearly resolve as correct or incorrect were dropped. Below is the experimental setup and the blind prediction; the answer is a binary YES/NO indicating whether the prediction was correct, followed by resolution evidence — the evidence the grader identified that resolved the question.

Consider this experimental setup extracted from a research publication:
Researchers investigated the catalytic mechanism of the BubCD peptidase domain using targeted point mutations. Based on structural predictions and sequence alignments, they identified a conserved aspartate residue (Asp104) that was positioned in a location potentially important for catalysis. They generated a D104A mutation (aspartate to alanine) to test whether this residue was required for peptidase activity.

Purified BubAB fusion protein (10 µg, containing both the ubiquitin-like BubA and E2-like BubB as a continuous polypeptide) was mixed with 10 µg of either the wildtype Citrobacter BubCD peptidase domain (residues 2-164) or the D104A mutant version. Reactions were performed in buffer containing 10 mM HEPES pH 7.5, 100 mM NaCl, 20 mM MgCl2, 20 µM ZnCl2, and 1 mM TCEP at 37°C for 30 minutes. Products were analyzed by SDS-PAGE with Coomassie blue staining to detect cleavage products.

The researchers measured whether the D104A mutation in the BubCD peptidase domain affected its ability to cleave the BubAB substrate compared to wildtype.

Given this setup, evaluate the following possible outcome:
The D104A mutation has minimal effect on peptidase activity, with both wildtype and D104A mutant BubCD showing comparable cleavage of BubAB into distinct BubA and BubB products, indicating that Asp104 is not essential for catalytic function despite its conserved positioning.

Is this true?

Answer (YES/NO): NO